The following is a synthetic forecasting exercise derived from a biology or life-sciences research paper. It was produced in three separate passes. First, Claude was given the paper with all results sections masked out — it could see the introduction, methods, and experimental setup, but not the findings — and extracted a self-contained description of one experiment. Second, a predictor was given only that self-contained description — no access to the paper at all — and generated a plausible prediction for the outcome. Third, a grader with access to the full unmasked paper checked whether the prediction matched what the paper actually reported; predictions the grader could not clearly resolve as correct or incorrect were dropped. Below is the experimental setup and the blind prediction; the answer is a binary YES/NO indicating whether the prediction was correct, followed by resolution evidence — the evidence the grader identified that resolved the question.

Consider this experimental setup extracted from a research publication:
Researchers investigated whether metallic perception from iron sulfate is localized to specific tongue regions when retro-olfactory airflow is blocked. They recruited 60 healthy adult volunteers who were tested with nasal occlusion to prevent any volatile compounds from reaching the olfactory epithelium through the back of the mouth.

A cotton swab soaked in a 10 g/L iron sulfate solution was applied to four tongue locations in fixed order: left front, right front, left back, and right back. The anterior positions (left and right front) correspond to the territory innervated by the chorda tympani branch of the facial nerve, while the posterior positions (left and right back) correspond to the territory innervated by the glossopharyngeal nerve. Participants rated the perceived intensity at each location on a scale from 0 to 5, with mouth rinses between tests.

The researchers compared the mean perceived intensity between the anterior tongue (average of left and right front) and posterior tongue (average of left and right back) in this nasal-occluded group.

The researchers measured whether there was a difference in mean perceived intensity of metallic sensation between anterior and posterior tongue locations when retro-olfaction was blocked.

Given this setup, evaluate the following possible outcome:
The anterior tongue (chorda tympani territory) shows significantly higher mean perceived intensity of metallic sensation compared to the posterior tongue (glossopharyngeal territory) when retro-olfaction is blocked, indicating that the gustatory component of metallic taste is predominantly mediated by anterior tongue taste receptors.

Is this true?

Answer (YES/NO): NO